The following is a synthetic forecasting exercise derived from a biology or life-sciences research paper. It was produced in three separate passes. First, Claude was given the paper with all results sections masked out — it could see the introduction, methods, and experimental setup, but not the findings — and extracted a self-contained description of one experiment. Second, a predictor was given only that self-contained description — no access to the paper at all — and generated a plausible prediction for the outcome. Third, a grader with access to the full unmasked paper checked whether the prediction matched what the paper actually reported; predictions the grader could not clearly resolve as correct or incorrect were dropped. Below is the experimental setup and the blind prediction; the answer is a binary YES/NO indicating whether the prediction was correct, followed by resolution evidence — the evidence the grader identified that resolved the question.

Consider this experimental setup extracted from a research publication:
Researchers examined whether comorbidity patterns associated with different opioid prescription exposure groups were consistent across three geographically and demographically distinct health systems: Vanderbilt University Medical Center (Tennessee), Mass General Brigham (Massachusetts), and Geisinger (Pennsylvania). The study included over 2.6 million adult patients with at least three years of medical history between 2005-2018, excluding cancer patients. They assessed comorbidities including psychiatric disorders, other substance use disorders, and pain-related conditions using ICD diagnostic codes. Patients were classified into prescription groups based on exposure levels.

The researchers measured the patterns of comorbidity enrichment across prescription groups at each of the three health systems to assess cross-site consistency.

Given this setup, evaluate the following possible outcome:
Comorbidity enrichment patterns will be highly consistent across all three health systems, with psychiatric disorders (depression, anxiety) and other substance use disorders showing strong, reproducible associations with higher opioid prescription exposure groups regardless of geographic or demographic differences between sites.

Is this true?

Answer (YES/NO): NO